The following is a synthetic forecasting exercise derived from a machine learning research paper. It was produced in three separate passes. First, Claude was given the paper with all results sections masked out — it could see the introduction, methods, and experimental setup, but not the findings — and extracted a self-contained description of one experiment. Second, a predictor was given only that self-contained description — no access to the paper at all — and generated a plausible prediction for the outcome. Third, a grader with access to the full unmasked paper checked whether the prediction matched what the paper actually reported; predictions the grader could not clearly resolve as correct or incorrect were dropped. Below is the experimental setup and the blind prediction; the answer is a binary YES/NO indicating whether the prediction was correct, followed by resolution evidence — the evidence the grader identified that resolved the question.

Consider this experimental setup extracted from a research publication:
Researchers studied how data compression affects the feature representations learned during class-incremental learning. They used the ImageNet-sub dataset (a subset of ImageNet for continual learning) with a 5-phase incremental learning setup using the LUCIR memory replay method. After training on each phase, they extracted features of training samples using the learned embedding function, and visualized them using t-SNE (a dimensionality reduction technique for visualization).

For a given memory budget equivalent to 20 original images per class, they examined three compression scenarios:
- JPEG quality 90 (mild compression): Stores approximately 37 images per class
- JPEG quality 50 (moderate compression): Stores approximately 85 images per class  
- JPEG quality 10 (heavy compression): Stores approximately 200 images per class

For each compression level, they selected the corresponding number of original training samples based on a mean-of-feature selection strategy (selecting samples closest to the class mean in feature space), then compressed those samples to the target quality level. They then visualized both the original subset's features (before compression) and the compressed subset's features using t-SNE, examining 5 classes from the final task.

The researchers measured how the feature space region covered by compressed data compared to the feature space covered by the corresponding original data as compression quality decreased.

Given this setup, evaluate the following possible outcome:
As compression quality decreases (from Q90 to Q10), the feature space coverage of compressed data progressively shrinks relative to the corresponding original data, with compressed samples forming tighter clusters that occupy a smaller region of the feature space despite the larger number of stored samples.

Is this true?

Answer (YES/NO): NO